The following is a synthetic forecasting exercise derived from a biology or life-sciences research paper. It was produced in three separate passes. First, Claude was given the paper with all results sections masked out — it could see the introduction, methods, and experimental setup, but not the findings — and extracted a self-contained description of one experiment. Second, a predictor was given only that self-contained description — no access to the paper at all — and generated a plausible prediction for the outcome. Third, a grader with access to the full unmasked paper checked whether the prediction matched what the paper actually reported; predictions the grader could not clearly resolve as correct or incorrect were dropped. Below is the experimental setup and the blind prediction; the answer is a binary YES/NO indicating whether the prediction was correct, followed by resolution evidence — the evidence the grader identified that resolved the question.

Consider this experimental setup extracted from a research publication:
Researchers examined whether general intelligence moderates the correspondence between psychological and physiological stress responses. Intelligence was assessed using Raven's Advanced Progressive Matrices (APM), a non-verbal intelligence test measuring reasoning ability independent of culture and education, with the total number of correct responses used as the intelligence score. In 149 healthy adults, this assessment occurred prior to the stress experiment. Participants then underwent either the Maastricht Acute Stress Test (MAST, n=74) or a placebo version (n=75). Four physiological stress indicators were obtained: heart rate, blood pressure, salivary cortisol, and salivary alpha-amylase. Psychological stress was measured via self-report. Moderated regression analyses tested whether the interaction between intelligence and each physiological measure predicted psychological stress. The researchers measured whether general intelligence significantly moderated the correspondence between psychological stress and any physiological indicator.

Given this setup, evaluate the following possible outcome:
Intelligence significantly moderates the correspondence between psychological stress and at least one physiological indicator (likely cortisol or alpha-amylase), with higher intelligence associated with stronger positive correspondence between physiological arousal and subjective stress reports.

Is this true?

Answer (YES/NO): NO